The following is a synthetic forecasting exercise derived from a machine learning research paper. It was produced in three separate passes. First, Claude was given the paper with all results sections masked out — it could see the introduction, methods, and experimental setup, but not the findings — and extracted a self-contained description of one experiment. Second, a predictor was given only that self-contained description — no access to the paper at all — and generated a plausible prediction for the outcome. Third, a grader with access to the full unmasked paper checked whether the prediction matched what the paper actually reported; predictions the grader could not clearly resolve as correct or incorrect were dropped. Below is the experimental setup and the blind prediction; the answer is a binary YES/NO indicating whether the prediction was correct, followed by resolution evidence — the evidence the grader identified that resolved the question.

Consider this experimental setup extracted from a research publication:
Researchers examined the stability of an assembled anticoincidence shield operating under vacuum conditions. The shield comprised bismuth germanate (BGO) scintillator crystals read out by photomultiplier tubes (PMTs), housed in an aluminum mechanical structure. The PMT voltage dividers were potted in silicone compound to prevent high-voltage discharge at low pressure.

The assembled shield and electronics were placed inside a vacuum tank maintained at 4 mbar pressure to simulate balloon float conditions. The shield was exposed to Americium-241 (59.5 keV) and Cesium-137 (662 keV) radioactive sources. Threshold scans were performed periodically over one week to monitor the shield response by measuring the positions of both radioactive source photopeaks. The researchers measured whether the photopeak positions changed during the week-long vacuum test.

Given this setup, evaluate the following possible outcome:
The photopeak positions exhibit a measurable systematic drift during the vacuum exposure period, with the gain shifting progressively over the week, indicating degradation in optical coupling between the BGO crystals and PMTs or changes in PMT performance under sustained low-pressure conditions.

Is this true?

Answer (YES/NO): NO